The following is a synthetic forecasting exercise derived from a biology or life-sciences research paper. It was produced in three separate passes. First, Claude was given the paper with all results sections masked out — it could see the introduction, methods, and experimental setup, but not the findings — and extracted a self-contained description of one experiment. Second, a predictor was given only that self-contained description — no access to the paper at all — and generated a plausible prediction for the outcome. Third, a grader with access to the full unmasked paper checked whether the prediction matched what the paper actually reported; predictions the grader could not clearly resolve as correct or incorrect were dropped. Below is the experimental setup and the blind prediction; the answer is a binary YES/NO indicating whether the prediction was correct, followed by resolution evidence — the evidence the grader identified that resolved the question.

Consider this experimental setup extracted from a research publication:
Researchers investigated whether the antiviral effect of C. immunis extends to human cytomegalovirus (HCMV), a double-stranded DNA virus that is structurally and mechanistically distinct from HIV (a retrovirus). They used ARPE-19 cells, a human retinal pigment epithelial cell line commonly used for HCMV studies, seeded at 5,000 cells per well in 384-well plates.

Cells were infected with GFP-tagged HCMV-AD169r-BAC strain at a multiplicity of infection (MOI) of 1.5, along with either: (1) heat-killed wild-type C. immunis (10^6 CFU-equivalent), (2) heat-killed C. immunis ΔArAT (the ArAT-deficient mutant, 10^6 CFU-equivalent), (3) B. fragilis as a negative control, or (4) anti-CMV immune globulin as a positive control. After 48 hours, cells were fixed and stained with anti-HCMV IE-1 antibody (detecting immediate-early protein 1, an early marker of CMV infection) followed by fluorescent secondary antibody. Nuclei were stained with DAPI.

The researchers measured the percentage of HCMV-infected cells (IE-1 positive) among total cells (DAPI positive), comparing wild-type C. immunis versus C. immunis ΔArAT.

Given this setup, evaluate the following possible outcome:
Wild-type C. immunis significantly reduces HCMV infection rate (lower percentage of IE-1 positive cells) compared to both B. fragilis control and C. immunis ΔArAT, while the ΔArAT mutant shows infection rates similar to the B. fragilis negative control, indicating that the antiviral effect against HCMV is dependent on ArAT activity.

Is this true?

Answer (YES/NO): YES